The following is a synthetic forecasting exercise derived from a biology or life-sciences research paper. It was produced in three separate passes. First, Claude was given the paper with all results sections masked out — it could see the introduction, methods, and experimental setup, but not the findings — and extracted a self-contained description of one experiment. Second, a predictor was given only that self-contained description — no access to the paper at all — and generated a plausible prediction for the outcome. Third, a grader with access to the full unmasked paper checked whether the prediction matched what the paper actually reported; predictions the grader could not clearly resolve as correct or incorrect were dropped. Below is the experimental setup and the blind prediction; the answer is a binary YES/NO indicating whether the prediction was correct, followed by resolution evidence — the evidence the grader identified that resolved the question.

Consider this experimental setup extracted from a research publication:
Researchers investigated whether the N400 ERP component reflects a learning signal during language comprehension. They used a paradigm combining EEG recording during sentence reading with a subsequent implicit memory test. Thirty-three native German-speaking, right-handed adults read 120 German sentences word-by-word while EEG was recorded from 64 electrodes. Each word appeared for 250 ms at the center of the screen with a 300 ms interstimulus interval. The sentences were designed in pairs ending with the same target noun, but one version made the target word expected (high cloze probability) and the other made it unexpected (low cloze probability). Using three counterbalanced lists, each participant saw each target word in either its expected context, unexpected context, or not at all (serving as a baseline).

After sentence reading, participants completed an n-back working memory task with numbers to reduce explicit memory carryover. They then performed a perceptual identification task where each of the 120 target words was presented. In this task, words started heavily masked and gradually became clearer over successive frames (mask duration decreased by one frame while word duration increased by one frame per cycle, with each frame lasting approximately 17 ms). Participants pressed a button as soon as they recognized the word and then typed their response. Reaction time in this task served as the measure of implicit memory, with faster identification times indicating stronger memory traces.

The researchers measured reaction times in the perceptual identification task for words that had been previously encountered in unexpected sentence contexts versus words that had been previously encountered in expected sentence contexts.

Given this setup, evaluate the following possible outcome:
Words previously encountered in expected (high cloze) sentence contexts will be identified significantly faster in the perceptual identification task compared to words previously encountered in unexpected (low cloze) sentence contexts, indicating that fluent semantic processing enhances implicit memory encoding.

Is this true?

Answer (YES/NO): NO